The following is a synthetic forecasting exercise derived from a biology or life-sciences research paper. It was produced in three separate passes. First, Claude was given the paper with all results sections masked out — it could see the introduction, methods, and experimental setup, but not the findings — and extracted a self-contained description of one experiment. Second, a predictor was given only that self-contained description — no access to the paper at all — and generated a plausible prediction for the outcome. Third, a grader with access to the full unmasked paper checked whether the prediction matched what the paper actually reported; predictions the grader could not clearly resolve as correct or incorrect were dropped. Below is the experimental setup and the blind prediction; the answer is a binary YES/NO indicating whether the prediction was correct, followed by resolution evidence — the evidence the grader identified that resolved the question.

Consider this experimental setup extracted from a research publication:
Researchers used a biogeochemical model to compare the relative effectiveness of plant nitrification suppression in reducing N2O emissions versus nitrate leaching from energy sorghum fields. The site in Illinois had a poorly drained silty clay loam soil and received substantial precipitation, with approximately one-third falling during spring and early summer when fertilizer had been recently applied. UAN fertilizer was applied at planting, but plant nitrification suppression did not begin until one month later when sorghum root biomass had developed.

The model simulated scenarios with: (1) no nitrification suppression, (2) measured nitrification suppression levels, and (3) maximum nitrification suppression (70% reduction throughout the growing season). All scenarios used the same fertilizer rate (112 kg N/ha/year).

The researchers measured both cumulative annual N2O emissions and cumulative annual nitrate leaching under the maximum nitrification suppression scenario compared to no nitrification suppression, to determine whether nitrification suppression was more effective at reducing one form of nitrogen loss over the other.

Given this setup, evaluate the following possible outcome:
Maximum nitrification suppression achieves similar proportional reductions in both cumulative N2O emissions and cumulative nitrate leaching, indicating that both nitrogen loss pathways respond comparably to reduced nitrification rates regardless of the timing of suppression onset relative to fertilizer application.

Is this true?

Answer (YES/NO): NO